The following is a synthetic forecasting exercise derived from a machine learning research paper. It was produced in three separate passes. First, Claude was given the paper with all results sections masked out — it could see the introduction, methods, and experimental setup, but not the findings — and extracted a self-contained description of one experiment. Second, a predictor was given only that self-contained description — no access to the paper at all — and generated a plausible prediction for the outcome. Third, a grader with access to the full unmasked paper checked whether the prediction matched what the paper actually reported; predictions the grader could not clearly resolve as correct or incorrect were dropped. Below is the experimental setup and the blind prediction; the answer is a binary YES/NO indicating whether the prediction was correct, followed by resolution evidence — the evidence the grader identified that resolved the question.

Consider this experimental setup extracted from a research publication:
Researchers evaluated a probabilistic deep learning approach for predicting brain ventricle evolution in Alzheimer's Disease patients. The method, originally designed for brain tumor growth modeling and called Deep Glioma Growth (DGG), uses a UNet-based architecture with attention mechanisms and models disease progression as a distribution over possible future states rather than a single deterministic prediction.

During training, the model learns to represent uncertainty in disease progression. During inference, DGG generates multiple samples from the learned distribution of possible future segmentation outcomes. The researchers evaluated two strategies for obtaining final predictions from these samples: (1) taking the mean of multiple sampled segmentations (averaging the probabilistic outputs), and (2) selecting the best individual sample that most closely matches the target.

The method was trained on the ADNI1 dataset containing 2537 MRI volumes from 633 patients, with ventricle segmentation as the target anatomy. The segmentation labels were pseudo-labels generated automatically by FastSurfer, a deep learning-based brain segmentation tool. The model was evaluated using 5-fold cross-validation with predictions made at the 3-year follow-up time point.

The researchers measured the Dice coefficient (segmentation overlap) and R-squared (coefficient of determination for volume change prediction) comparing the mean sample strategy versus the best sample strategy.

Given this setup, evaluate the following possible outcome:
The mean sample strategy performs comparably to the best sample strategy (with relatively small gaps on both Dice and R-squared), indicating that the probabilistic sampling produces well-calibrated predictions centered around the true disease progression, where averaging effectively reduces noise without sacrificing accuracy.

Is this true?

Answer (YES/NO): YES